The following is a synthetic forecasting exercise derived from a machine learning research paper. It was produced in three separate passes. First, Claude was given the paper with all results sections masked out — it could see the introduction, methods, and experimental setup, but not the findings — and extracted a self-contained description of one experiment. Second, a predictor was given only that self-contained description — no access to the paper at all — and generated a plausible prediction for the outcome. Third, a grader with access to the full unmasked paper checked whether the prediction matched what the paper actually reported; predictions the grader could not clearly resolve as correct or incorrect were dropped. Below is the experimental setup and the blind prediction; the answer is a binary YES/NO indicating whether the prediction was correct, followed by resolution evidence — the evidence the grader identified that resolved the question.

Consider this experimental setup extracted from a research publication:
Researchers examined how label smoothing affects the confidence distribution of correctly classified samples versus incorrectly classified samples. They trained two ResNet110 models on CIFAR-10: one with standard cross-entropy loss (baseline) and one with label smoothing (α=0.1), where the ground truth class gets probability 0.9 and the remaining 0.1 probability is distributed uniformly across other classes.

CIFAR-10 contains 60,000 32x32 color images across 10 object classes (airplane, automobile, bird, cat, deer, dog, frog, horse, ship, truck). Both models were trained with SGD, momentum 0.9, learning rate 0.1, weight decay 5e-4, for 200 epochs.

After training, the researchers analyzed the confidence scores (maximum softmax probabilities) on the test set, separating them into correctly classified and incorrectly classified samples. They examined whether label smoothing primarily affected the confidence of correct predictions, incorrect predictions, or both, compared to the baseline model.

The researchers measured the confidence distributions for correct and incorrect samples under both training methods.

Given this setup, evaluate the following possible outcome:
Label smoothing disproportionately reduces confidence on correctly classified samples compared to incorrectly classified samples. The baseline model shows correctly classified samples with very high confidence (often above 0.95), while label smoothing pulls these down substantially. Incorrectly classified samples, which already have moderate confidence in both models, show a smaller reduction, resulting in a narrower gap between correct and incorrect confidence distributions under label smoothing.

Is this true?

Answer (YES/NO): YES